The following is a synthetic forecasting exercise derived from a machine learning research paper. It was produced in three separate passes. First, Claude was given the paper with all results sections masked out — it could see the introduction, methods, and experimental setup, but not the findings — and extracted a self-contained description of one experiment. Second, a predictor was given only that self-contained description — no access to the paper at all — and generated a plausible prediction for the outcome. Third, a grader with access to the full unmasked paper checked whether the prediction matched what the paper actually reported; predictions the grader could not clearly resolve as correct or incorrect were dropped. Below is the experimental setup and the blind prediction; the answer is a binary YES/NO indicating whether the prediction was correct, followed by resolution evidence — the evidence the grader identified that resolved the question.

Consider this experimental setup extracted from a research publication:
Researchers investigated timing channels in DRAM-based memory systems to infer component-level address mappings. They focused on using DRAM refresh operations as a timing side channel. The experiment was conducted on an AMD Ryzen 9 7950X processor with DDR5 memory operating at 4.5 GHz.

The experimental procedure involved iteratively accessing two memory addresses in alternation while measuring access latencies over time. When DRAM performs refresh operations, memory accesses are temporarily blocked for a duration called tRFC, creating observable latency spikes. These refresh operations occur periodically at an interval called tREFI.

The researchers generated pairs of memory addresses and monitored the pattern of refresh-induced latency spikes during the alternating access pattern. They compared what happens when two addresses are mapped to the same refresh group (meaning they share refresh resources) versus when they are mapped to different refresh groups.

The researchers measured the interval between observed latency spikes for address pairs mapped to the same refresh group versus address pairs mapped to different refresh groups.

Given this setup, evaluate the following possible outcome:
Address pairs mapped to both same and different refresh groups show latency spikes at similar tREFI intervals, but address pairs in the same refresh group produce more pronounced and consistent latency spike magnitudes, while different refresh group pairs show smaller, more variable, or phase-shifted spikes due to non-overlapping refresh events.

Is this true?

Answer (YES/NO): NO